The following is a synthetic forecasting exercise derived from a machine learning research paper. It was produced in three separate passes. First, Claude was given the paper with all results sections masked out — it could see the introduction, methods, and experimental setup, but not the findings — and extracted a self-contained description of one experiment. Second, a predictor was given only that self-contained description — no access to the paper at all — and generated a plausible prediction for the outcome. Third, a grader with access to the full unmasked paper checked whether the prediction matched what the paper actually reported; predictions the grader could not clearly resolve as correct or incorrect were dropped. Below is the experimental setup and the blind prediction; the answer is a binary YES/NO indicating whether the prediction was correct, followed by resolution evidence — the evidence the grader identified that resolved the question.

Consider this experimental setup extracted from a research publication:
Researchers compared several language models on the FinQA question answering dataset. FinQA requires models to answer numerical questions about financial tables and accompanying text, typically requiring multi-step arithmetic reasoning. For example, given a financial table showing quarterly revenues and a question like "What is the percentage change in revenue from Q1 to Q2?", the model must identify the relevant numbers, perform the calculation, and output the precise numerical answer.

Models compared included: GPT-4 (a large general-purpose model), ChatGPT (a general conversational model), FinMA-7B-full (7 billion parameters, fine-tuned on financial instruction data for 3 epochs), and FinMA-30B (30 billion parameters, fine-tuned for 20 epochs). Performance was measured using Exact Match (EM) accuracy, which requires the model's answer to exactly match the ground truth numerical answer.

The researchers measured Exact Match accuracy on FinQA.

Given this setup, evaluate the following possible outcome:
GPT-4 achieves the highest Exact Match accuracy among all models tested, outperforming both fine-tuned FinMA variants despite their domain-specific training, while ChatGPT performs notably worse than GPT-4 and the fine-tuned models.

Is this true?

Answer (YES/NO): NO